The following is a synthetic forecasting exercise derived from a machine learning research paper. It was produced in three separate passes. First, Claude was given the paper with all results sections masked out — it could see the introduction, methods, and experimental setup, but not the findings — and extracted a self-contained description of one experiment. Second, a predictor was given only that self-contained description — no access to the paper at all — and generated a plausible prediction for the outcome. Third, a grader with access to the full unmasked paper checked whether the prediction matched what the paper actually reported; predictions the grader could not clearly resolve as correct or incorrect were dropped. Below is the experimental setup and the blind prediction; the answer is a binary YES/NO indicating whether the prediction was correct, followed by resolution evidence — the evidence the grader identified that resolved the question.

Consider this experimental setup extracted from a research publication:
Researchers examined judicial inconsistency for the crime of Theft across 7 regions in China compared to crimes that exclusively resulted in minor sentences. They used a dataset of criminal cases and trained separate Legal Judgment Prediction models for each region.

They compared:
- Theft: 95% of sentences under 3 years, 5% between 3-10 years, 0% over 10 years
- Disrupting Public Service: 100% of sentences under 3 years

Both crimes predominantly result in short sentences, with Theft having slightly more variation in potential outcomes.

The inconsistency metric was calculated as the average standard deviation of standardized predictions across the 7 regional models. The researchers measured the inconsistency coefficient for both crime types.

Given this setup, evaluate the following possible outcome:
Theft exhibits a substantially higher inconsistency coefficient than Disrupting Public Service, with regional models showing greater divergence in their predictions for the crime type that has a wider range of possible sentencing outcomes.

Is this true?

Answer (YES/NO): NO